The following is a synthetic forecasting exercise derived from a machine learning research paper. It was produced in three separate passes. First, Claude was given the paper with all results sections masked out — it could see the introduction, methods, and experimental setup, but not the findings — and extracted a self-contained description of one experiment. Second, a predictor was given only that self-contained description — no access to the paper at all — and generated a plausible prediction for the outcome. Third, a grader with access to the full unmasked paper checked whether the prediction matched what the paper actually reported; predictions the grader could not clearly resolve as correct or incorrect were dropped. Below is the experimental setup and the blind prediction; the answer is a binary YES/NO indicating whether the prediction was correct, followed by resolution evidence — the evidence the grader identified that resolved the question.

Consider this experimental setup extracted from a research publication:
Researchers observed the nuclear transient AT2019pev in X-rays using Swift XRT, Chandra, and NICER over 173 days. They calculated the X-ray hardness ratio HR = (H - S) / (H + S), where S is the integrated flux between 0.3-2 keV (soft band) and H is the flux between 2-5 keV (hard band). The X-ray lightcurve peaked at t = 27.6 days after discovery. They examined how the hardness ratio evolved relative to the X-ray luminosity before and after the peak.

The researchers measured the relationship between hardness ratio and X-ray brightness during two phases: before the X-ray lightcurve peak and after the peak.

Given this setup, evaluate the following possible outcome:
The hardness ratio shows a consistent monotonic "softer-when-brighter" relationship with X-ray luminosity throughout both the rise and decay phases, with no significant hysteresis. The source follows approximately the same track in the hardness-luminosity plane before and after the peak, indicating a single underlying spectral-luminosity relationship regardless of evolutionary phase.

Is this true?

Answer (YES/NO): NO